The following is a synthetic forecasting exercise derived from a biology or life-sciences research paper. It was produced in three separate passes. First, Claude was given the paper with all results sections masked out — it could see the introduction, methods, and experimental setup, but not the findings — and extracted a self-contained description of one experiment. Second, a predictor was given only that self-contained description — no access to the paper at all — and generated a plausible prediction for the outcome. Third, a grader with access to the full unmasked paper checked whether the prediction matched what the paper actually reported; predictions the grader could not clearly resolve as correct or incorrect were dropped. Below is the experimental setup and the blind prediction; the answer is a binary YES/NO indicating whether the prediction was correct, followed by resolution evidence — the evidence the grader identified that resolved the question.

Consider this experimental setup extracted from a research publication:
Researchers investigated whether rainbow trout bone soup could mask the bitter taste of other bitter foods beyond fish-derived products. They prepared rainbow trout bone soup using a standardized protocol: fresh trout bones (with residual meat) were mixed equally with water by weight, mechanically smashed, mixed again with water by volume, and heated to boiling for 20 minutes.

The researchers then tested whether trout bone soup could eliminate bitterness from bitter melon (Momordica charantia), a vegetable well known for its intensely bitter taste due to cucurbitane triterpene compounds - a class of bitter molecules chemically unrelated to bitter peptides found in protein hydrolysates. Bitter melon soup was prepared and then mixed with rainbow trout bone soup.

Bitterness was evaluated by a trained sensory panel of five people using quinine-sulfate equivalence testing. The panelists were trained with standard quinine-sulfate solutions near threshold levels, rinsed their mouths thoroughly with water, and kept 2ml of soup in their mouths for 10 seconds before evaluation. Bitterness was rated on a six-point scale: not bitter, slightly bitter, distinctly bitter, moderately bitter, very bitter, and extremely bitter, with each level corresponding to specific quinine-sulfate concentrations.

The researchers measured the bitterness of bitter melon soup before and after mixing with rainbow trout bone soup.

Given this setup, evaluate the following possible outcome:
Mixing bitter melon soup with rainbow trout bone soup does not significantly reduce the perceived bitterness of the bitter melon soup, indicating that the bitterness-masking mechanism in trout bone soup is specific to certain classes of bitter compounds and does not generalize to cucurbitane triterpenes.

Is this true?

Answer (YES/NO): NO